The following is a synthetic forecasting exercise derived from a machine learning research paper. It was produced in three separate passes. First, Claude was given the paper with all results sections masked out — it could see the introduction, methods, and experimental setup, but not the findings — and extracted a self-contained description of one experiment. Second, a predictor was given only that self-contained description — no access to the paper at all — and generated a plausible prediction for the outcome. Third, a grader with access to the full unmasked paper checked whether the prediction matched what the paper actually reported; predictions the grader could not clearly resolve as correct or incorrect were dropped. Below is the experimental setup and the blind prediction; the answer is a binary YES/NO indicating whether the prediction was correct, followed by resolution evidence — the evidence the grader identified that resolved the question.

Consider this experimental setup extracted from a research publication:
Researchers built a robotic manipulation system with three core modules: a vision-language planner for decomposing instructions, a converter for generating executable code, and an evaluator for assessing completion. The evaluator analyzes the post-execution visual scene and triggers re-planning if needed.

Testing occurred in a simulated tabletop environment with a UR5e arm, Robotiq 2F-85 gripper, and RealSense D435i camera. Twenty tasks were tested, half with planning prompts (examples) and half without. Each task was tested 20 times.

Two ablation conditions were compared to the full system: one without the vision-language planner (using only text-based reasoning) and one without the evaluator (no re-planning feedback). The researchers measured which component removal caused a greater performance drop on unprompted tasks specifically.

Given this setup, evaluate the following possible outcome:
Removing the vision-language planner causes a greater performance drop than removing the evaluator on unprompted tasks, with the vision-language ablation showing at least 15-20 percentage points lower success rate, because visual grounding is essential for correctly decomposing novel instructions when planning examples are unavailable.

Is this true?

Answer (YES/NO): YES